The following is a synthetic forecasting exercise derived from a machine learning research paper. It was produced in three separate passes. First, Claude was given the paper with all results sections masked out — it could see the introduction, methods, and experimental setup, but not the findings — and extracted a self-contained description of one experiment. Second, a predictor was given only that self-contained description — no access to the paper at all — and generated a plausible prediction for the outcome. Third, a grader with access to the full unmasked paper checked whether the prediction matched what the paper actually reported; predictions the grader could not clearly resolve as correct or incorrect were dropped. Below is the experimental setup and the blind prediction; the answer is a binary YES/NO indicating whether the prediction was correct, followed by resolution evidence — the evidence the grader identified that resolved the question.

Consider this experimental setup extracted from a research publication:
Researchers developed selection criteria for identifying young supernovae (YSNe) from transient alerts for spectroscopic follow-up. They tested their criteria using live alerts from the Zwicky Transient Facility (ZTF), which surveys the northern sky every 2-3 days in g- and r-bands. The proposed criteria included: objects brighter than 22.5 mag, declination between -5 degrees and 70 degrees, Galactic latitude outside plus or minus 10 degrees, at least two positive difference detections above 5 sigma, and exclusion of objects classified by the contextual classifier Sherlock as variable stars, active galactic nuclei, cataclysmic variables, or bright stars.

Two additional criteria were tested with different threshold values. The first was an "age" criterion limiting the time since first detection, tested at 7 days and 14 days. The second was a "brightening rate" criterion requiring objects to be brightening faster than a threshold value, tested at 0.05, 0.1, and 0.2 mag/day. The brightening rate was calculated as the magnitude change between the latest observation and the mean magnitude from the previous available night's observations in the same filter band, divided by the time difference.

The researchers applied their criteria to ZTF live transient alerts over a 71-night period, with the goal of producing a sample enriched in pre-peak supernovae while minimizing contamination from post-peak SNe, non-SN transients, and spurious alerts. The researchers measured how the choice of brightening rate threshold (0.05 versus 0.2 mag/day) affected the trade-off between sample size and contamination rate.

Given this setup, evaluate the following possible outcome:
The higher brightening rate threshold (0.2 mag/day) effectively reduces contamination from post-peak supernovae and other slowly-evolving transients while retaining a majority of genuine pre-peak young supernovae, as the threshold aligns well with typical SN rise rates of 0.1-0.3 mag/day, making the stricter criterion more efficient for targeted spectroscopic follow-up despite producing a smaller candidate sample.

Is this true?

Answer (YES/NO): NO